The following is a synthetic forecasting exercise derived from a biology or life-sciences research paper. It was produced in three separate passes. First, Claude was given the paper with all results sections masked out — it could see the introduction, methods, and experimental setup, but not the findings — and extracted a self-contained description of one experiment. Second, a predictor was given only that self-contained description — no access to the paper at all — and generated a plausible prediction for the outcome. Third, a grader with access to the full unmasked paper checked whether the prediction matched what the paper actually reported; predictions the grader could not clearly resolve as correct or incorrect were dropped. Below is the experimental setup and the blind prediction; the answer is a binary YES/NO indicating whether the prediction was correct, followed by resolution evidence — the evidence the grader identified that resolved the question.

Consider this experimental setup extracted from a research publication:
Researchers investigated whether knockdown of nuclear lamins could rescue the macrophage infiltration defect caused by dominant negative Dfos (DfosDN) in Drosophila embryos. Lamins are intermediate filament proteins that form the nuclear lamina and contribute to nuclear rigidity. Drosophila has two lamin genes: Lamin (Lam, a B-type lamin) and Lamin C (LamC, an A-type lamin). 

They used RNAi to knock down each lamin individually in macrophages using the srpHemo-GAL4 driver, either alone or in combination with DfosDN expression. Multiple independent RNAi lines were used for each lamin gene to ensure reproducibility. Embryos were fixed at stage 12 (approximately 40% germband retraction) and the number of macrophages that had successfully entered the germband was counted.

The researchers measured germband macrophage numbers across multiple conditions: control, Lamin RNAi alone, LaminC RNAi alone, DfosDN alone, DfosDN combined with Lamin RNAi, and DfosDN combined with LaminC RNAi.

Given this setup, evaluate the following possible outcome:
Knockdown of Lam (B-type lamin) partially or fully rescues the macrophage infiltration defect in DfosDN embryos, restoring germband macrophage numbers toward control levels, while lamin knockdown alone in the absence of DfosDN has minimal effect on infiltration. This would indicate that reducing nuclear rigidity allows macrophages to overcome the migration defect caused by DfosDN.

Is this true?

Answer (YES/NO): YES